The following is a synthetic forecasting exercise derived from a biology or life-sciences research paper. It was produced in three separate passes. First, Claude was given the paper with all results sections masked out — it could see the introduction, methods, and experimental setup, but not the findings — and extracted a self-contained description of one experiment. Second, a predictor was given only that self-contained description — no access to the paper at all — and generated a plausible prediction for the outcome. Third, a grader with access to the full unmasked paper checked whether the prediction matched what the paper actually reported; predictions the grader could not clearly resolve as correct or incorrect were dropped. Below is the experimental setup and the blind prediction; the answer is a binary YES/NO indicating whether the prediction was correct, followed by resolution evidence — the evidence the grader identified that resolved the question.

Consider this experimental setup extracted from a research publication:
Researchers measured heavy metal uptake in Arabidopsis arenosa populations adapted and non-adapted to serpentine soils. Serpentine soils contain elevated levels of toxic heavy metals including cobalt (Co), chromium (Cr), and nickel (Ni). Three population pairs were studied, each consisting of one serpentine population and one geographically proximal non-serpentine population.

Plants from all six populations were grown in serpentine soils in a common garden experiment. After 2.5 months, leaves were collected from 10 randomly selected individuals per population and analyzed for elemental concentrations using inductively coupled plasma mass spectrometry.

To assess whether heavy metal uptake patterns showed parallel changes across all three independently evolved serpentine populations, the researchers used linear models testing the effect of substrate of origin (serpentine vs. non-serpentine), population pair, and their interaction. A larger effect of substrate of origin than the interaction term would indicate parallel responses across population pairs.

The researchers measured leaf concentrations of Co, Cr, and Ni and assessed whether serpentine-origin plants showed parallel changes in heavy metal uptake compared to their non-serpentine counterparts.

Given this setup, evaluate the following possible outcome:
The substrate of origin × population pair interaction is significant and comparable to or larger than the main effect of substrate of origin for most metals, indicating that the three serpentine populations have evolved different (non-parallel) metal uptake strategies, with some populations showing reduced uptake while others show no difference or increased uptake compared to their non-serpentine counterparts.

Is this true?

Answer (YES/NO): NO